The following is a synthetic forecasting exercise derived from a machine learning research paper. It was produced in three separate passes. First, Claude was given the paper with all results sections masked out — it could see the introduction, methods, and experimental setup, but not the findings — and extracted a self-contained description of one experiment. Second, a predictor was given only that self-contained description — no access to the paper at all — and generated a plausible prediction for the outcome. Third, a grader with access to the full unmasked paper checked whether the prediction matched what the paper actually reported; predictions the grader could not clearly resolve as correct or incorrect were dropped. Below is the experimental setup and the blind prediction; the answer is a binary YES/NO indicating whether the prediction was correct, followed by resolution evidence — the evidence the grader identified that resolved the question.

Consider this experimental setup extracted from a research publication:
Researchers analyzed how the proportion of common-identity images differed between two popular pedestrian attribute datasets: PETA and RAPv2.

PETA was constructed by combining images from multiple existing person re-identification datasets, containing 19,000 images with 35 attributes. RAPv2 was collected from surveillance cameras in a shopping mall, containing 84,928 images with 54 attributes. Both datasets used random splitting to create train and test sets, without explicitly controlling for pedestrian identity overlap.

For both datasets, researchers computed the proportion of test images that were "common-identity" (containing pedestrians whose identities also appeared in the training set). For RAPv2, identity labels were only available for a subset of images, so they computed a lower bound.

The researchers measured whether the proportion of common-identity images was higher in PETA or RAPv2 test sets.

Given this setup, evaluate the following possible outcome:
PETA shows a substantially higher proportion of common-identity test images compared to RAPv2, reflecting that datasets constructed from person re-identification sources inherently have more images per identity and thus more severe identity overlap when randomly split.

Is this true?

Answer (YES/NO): YES